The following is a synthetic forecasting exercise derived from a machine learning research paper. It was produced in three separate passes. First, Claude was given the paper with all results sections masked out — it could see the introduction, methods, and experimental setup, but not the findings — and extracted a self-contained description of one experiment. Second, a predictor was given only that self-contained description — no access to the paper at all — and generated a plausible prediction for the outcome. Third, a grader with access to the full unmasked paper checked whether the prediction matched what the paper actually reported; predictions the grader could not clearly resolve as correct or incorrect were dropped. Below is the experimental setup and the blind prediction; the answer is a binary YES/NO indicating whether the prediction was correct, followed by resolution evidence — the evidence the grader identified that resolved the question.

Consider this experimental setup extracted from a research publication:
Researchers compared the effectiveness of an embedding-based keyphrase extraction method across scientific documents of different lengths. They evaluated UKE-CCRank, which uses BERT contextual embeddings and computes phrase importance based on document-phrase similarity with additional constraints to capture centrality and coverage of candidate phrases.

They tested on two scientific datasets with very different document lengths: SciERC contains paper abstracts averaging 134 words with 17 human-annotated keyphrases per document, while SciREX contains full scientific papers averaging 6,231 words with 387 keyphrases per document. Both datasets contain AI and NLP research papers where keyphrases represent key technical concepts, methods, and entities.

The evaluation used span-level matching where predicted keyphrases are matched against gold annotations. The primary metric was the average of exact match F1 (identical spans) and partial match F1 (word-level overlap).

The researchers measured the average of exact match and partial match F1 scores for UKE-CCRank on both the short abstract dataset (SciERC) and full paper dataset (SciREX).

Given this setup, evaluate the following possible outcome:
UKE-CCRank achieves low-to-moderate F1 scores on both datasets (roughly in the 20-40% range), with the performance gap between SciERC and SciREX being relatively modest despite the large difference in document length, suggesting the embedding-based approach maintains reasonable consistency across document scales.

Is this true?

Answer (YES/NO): NO